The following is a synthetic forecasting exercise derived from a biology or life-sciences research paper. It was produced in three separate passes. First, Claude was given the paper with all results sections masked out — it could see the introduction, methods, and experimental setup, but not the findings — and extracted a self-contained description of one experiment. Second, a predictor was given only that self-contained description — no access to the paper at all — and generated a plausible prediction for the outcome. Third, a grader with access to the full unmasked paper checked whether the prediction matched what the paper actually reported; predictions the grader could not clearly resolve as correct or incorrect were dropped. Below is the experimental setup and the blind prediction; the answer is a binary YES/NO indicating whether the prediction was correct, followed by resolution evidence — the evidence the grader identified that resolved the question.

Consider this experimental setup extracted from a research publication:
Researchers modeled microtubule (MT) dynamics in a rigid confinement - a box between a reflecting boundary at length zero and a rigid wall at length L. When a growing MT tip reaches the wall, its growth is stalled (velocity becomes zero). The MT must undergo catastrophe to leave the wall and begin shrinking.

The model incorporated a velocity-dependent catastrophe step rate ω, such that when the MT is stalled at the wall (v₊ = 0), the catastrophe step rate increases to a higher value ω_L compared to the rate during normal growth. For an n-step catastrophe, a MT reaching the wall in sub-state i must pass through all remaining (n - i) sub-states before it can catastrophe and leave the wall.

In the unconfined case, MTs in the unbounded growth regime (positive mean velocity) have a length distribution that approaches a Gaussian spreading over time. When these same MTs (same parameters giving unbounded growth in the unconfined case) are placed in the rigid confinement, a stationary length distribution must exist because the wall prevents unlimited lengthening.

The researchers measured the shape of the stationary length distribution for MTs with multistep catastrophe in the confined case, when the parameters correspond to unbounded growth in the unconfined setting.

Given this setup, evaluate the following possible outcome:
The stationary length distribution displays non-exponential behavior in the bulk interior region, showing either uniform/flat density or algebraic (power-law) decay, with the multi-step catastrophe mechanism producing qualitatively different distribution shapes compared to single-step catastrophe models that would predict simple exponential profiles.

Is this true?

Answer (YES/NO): NO